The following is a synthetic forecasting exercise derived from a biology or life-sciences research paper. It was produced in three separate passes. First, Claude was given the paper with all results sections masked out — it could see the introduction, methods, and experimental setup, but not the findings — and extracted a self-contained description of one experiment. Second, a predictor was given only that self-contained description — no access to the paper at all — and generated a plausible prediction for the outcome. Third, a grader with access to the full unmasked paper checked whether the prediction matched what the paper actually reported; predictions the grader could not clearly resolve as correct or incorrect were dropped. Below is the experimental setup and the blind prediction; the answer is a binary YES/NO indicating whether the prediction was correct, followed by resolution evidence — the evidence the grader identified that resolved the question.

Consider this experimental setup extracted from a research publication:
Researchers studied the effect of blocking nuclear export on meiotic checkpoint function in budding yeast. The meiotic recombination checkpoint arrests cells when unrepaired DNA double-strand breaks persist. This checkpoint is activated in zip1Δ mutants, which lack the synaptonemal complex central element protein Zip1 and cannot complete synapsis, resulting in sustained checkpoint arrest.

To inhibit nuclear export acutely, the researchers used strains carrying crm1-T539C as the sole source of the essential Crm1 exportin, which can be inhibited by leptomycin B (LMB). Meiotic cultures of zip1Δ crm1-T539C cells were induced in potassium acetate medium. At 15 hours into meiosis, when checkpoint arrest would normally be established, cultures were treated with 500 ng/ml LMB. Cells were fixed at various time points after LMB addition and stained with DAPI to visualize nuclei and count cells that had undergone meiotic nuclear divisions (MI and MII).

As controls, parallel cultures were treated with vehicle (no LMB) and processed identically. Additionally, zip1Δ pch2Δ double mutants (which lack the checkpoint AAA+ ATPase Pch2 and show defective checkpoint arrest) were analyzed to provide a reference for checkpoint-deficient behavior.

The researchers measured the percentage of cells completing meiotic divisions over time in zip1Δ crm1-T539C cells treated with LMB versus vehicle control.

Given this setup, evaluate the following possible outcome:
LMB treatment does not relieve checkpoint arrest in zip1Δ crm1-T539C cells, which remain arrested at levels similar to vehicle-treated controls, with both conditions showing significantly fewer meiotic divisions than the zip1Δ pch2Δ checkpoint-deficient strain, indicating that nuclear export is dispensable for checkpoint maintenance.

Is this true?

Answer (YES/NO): NO